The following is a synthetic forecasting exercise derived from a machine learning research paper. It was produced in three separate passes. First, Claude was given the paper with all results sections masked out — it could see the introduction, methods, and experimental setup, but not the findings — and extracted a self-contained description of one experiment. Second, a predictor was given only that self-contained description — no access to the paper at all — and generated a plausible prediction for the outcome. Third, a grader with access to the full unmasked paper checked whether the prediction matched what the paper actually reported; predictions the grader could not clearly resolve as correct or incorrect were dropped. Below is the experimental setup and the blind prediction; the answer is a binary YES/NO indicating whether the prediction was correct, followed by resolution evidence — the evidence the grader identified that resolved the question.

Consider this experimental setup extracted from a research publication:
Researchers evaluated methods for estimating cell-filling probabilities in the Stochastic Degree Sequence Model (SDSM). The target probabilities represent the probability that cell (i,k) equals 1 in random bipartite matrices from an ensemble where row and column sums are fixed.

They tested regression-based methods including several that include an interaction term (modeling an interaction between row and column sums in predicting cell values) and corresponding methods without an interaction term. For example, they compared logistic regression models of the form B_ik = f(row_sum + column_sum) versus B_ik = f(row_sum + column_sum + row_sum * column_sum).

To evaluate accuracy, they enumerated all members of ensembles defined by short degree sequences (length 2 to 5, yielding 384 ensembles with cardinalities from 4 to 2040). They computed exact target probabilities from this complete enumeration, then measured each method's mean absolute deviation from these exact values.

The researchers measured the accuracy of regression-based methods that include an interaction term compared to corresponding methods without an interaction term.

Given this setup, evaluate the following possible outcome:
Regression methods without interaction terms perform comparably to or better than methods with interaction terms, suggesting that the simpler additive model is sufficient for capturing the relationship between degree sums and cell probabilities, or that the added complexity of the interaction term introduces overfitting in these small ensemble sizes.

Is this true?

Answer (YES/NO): YES